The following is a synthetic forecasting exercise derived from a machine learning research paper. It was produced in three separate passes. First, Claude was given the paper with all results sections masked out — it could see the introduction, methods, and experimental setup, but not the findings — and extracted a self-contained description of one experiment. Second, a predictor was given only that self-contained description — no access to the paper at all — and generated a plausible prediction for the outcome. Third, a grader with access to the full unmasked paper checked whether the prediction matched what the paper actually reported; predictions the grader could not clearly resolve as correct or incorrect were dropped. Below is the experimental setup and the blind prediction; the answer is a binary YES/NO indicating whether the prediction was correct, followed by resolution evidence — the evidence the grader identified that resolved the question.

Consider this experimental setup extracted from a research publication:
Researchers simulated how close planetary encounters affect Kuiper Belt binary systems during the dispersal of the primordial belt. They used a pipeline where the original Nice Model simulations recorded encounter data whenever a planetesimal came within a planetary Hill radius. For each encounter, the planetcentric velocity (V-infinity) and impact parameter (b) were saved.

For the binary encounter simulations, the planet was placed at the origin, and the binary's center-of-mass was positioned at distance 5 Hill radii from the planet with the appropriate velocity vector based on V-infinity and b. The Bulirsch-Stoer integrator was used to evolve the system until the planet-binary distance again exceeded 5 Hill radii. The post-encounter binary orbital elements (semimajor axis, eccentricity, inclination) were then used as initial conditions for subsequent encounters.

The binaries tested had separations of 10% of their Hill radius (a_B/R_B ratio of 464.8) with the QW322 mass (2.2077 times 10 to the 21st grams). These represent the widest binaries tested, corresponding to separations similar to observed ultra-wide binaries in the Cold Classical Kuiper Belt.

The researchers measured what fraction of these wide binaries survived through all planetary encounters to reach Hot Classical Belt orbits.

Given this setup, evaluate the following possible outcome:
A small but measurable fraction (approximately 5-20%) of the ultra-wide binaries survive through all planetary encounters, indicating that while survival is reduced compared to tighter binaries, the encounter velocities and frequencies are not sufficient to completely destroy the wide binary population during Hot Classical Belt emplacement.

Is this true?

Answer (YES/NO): NO